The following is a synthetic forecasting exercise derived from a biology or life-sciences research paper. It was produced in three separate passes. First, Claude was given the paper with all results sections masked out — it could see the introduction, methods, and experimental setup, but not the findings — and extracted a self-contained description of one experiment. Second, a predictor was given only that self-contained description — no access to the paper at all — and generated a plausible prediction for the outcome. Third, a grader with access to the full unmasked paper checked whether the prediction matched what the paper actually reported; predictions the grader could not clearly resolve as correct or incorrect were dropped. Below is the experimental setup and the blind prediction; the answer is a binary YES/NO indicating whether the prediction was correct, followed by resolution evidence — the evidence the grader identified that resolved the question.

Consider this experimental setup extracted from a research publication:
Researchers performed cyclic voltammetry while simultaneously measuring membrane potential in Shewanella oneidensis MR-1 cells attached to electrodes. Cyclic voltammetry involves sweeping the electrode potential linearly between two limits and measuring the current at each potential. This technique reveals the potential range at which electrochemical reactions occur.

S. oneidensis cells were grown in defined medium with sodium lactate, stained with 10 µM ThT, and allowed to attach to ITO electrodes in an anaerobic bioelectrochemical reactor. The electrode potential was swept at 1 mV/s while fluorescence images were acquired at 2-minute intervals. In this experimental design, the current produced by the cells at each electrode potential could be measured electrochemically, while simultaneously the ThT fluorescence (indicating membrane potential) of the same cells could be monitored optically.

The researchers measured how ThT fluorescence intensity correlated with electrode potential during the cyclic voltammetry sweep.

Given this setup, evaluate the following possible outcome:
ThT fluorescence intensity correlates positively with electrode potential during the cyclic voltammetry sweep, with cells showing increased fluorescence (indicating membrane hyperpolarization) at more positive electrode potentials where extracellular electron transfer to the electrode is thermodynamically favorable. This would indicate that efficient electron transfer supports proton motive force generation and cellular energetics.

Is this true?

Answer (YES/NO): YES